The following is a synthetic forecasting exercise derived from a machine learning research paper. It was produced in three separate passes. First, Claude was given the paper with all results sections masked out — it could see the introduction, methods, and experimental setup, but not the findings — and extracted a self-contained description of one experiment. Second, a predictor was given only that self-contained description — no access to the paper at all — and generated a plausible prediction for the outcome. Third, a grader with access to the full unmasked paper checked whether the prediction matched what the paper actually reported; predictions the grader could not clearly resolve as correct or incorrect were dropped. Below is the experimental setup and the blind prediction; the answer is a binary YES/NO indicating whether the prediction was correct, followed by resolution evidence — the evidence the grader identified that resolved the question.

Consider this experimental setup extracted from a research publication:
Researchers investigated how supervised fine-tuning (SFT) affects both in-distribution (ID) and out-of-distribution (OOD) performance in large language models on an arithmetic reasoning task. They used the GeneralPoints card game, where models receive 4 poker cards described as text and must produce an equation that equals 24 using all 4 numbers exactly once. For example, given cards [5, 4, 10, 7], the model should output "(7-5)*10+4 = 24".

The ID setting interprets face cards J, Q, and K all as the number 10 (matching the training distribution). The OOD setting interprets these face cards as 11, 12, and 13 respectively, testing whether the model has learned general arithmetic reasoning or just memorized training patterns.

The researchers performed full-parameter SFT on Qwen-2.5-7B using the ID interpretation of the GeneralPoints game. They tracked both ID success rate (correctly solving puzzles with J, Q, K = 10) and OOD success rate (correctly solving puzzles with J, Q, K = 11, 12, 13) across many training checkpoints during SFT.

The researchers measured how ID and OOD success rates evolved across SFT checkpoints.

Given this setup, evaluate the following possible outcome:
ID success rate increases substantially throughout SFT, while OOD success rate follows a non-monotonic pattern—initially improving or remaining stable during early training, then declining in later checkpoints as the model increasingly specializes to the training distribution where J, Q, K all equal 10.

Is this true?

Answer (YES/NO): YES